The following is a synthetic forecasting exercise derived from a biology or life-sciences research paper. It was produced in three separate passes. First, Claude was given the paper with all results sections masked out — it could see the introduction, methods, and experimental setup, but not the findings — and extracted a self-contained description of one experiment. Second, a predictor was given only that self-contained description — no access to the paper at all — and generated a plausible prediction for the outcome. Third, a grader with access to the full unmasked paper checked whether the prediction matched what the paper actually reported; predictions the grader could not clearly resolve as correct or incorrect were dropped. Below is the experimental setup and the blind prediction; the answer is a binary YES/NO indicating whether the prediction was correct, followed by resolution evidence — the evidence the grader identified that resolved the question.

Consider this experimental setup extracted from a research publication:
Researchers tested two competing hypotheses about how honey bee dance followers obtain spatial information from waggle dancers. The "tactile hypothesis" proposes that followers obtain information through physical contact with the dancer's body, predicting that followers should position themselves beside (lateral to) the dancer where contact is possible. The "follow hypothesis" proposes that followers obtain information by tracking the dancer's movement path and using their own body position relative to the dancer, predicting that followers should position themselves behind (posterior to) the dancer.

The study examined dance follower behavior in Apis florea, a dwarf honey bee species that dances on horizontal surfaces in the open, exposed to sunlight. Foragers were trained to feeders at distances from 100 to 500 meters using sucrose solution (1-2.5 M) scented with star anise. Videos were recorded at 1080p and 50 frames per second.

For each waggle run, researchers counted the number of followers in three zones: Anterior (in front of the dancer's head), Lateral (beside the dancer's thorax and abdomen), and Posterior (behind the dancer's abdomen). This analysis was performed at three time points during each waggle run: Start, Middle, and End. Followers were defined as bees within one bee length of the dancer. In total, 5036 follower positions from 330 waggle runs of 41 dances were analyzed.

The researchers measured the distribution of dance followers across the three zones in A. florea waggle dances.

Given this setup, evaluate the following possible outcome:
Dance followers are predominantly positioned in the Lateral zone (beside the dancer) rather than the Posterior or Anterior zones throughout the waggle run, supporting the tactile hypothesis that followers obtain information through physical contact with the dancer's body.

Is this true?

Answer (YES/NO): NO